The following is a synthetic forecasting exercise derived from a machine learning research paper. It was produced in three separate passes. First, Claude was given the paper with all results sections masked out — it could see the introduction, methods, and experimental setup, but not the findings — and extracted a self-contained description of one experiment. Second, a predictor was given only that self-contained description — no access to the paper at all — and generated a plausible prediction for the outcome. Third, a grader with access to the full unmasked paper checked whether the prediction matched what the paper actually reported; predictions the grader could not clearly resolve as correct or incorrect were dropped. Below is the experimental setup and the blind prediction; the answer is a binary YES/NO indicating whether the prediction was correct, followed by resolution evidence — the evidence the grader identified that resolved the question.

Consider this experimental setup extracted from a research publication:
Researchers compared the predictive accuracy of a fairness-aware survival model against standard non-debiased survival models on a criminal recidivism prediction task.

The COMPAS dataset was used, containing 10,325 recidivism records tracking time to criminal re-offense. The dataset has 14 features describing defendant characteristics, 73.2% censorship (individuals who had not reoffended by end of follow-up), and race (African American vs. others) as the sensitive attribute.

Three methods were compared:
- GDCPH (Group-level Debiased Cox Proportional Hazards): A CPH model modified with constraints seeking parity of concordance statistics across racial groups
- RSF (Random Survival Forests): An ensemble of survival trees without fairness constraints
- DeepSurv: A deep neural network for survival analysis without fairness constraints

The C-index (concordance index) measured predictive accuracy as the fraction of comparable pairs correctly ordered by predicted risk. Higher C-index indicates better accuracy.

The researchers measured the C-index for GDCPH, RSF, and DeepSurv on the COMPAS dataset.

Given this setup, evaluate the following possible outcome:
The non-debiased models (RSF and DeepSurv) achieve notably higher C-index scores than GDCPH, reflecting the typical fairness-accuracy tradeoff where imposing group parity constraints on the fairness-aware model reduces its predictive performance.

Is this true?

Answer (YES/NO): NO